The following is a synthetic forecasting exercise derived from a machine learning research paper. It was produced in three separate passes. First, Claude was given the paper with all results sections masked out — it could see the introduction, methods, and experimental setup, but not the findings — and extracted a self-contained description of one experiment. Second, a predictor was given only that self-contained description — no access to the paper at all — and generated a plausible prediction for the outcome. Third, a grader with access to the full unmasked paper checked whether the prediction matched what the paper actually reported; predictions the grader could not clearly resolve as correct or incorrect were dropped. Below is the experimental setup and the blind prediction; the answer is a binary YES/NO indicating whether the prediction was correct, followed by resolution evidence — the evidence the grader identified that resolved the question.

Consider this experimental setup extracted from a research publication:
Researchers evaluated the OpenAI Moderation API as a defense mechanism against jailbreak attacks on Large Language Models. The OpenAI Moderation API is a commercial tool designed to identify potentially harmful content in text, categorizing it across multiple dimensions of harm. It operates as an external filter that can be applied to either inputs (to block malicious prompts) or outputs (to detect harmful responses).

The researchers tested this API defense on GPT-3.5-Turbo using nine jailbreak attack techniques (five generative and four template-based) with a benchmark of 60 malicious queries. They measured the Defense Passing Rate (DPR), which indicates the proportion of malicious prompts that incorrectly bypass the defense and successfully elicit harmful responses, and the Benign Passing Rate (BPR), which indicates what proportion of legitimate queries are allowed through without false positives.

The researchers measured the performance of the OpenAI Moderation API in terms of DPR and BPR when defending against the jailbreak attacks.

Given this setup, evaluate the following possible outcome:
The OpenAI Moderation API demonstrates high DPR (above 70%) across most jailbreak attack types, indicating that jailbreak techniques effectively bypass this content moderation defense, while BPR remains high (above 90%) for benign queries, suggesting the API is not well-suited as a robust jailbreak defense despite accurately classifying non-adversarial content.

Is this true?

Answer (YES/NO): YES